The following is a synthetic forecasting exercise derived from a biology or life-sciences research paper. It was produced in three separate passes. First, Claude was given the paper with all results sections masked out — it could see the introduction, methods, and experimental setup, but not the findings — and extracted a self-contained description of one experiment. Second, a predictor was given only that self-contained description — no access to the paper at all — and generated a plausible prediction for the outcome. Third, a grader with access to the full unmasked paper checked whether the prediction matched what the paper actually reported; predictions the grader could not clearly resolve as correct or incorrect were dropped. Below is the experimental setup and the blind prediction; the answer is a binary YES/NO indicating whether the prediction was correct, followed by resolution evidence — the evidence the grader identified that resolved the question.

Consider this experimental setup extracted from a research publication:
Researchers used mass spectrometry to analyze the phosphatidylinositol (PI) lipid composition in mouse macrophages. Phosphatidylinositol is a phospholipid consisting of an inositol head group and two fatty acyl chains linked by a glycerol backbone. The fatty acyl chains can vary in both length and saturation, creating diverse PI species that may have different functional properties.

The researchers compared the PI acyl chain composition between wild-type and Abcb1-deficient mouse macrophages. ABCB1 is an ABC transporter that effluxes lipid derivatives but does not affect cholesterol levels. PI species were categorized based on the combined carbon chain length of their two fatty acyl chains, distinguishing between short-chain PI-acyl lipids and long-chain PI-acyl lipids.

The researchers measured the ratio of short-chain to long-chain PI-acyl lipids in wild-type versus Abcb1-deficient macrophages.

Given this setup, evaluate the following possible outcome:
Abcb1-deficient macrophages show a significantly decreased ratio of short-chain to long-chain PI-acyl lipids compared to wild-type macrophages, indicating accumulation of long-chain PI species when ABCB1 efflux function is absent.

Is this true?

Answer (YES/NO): YES